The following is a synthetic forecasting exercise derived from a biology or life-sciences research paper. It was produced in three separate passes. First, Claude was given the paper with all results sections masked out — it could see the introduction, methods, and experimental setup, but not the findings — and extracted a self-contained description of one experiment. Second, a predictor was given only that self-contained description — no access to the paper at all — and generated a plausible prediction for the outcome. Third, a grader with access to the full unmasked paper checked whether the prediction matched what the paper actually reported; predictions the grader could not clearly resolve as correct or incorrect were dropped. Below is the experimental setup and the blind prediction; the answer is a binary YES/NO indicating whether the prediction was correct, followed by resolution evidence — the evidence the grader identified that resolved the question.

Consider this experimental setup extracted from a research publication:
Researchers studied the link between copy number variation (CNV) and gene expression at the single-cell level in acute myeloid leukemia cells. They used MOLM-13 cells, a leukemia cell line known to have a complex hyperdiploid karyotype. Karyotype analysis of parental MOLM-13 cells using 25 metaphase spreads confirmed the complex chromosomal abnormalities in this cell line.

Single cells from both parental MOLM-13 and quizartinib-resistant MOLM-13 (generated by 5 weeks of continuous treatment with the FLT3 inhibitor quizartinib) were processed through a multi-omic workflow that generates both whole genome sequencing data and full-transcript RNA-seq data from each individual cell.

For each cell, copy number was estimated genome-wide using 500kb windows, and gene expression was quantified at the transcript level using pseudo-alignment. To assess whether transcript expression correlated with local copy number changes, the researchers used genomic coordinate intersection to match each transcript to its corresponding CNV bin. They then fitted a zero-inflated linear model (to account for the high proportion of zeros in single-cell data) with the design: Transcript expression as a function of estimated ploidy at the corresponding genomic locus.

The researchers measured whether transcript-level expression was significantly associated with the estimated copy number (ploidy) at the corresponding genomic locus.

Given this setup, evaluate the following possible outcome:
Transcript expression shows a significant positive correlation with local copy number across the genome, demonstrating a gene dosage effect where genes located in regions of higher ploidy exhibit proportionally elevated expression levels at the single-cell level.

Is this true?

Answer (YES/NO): NO